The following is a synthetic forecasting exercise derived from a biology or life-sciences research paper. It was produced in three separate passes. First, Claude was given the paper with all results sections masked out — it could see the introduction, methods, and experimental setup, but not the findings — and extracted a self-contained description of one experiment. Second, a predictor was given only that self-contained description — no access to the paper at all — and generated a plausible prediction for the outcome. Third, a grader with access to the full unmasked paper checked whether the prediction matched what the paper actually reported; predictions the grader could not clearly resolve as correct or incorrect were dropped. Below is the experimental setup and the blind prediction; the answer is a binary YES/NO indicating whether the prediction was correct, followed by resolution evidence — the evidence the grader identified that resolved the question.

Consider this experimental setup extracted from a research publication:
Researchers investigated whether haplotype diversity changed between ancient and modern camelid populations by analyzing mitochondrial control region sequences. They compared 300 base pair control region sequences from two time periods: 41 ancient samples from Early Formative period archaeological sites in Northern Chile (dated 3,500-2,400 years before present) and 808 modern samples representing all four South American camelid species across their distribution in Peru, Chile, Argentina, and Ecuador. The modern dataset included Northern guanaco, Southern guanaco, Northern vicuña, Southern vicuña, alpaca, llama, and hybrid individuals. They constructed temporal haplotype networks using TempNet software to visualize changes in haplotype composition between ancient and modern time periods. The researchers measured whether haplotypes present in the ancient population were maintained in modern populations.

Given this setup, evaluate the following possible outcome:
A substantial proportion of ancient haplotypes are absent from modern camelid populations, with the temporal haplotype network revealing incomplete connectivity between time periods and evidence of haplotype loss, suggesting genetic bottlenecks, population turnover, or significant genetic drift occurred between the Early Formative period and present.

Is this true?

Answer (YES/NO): YES